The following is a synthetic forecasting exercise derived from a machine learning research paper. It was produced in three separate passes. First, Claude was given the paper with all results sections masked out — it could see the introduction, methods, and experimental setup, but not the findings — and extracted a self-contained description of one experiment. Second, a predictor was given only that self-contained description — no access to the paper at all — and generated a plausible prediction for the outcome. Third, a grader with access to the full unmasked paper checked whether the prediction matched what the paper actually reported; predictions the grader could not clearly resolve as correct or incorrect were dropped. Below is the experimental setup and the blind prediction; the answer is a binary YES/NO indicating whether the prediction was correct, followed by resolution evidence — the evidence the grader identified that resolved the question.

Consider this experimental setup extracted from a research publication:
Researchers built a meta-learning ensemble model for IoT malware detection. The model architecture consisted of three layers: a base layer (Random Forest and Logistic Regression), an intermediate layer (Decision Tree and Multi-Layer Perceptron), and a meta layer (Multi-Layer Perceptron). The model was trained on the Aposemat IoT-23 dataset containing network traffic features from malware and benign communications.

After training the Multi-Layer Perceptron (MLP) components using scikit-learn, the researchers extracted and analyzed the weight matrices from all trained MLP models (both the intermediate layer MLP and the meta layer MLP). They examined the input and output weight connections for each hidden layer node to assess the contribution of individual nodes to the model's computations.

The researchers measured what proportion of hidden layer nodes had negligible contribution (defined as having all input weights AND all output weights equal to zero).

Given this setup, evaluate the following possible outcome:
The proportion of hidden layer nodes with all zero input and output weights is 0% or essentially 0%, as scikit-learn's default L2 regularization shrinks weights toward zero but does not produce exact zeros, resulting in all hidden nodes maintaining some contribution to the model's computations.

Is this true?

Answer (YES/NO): NO